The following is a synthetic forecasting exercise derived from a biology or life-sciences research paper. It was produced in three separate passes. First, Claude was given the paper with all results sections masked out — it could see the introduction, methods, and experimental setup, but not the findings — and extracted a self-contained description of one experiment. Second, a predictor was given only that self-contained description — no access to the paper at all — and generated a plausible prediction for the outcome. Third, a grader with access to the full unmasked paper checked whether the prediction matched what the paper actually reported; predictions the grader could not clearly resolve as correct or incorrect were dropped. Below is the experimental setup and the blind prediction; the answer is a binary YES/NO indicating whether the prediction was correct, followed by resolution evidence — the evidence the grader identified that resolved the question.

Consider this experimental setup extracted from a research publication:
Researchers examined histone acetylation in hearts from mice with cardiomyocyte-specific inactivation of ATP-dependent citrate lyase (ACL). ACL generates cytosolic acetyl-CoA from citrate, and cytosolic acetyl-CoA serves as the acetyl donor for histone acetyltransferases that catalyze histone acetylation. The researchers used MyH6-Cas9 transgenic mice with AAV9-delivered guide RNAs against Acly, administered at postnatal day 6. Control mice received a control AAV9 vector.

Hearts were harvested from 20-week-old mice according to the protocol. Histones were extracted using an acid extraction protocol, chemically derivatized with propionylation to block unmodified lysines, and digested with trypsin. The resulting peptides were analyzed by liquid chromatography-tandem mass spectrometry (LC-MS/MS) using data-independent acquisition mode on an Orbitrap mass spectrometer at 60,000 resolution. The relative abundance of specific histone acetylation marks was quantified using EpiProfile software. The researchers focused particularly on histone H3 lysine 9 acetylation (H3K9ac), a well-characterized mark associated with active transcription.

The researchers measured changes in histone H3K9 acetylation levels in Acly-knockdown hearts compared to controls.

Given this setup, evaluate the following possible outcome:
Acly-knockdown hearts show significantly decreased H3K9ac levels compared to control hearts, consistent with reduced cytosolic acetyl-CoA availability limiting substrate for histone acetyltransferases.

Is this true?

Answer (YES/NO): YES